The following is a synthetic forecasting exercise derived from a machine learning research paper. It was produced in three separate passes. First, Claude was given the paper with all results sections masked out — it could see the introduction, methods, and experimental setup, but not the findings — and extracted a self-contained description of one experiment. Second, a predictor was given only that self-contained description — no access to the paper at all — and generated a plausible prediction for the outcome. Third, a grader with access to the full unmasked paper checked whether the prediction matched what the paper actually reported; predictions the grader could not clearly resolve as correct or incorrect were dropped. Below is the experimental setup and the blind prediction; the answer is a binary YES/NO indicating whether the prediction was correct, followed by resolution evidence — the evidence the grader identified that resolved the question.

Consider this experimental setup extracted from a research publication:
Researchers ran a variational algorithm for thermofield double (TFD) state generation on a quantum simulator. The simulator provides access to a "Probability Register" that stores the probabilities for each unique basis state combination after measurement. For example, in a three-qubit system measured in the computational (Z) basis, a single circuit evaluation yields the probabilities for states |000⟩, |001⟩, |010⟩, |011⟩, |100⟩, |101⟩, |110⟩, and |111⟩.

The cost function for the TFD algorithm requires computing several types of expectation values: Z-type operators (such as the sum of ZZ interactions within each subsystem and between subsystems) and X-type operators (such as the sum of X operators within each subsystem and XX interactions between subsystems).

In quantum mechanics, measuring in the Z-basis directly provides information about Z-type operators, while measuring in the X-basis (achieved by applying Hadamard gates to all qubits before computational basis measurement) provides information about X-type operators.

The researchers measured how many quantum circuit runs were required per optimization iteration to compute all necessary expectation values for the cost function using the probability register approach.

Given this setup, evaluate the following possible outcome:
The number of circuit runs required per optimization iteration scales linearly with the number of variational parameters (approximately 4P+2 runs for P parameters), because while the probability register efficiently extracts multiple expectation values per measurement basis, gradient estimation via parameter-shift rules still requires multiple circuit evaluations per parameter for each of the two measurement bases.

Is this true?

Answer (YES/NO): NO